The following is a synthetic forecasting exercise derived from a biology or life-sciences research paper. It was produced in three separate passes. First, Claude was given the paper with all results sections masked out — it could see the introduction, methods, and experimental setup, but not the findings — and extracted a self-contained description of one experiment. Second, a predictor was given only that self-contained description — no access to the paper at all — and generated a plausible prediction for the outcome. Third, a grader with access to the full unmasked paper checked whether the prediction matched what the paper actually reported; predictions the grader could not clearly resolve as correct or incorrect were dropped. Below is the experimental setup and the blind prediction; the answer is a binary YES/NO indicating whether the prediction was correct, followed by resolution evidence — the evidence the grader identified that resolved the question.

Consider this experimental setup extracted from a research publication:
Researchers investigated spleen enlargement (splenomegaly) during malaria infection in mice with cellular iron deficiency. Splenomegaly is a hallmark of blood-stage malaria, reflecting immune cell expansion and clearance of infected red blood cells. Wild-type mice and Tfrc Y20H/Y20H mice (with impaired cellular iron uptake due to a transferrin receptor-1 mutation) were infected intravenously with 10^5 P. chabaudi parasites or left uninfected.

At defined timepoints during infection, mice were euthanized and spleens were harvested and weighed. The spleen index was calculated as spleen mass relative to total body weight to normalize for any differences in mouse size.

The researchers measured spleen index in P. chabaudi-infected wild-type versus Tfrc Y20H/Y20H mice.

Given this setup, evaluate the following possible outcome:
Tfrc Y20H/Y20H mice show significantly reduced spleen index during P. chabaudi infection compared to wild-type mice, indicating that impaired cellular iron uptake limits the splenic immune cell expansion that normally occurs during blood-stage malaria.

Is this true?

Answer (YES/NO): YES